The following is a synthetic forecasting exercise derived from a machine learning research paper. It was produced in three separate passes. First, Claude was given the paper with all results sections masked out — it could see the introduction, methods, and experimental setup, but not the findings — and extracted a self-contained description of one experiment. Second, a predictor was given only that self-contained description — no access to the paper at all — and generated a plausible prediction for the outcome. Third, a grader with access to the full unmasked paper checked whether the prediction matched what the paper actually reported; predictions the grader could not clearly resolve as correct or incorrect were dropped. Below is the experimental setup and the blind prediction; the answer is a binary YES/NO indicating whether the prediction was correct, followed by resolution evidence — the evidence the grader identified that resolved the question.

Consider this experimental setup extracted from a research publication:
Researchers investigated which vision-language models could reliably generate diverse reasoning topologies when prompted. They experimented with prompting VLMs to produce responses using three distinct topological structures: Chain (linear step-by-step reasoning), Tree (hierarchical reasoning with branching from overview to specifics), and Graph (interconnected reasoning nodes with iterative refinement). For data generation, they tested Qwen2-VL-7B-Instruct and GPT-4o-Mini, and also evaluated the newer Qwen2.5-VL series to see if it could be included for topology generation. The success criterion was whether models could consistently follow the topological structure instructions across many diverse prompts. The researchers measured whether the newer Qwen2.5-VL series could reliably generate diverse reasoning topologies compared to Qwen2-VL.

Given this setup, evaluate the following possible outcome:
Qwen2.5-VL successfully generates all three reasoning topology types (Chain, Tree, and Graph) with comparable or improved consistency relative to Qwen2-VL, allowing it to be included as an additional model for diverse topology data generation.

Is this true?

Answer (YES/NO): NO